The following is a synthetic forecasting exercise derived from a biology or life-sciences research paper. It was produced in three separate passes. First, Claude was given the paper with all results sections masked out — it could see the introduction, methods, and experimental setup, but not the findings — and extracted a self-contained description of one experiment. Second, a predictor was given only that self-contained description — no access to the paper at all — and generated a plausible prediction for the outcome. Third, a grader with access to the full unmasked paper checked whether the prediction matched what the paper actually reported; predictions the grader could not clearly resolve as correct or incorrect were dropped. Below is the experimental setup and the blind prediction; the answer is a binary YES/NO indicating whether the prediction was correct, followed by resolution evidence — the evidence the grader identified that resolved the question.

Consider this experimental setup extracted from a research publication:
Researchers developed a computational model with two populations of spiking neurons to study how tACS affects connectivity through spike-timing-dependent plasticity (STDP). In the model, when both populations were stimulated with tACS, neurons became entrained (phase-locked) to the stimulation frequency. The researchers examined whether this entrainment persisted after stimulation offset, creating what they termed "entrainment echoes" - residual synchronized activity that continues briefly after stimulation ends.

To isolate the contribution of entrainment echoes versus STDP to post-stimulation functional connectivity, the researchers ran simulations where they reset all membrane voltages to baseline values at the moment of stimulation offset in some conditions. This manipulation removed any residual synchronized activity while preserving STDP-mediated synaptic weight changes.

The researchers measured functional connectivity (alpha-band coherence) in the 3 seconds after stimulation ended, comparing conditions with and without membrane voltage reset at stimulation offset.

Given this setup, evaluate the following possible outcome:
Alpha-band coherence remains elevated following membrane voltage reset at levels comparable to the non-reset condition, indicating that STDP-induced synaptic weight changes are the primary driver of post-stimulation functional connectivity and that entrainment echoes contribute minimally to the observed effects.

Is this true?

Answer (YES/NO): NO